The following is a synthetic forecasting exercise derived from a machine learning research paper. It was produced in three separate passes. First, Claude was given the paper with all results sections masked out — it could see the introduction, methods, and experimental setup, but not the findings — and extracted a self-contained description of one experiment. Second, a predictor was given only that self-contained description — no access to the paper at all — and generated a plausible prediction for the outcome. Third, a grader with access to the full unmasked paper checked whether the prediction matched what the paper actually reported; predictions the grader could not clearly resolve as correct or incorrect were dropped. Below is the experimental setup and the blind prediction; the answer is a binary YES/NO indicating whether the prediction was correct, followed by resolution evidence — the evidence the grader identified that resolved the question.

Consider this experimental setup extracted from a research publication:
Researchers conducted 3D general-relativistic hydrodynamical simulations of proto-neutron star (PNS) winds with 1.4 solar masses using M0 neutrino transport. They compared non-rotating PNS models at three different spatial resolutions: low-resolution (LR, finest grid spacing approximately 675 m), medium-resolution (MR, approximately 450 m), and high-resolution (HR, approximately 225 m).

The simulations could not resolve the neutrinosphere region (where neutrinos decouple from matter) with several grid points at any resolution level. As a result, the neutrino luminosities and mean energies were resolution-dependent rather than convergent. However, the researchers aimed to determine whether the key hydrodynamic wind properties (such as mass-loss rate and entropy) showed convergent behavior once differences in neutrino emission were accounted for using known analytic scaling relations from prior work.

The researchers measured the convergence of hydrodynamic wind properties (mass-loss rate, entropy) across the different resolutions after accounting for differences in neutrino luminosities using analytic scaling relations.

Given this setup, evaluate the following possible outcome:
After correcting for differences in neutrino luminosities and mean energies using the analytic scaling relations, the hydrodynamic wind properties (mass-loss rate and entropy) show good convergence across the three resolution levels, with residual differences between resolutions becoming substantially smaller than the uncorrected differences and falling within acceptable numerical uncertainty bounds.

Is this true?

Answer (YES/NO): YES